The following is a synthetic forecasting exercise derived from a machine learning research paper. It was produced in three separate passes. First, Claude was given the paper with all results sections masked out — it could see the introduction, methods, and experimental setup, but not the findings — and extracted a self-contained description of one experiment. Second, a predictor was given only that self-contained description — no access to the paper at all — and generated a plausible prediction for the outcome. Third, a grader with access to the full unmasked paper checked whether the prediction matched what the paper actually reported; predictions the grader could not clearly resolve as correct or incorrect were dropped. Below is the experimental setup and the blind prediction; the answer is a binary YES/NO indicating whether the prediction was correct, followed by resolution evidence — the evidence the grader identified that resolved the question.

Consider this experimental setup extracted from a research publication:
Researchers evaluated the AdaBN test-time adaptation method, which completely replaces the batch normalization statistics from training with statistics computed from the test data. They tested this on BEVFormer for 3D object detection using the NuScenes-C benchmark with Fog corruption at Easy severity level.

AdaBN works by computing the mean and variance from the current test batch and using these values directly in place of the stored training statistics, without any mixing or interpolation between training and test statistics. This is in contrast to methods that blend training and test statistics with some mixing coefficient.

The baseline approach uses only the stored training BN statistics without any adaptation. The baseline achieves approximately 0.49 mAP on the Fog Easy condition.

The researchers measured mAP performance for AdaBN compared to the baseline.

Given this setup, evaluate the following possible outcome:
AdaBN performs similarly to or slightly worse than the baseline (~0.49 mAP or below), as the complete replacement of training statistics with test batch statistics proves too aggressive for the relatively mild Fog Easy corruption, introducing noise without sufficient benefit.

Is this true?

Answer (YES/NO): NO